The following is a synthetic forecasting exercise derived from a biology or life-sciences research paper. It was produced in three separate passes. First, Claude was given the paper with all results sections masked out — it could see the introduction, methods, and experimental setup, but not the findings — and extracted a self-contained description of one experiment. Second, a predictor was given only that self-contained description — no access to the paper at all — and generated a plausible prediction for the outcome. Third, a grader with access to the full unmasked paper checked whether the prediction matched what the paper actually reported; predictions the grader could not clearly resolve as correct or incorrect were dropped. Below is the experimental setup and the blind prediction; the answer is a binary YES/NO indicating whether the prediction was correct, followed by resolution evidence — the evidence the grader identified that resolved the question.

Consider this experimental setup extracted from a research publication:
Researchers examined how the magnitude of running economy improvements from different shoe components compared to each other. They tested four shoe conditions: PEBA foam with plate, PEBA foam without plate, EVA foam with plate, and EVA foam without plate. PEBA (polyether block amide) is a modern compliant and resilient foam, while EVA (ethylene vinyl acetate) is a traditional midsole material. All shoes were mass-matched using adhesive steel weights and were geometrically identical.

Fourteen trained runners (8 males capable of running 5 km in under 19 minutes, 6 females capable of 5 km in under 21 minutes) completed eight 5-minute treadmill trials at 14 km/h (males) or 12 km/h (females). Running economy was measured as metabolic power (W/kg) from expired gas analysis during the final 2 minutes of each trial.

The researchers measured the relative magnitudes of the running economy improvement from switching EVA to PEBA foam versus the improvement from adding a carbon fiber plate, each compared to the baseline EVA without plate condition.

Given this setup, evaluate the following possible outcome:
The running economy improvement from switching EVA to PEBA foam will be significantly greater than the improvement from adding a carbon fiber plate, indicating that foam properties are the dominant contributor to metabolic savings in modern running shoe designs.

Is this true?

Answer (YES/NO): NO